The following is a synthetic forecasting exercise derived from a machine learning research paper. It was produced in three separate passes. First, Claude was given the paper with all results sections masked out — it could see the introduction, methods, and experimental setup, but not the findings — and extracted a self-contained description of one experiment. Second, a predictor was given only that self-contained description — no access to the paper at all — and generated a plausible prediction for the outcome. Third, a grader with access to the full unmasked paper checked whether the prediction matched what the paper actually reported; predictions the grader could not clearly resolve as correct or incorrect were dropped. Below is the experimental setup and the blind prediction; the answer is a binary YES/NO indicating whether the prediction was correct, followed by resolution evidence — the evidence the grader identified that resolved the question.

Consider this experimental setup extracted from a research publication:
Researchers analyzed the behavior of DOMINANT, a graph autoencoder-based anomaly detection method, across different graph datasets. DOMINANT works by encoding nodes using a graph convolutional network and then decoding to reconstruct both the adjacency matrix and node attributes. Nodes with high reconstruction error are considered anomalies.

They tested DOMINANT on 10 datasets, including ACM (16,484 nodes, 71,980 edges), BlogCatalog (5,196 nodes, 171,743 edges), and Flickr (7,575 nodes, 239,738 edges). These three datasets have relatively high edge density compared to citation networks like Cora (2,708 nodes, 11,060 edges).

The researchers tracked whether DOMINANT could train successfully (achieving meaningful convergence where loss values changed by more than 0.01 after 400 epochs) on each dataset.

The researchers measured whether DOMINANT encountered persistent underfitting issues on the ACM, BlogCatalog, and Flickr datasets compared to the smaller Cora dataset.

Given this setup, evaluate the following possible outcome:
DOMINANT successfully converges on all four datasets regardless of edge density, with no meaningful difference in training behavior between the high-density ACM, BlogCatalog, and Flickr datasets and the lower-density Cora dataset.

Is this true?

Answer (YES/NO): NO